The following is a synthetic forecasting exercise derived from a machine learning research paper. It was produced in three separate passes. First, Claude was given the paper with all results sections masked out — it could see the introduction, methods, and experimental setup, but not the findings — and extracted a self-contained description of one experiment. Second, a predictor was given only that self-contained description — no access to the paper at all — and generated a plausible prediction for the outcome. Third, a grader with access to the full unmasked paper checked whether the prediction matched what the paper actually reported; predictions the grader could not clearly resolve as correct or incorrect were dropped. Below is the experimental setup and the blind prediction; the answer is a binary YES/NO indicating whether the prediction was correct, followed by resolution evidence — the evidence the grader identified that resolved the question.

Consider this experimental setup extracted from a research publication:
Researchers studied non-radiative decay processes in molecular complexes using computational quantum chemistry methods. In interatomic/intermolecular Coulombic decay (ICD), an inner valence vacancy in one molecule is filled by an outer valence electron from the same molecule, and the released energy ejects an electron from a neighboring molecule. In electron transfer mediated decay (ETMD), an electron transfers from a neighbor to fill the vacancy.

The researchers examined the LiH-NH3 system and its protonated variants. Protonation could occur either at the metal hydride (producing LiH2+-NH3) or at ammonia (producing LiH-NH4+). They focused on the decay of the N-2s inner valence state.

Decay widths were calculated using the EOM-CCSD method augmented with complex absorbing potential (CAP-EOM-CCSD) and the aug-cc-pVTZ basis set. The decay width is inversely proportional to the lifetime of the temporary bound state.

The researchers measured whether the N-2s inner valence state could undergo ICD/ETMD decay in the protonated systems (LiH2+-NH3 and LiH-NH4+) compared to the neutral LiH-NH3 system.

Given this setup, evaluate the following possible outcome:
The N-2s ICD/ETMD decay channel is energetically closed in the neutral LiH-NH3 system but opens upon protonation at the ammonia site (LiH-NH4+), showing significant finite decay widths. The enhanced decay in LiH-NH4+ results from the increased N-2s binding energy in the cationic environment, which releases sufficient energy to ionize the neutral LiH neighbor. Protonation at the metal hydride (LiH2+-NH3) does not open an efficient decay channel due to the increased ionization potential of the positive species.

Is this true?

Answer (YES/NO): NO